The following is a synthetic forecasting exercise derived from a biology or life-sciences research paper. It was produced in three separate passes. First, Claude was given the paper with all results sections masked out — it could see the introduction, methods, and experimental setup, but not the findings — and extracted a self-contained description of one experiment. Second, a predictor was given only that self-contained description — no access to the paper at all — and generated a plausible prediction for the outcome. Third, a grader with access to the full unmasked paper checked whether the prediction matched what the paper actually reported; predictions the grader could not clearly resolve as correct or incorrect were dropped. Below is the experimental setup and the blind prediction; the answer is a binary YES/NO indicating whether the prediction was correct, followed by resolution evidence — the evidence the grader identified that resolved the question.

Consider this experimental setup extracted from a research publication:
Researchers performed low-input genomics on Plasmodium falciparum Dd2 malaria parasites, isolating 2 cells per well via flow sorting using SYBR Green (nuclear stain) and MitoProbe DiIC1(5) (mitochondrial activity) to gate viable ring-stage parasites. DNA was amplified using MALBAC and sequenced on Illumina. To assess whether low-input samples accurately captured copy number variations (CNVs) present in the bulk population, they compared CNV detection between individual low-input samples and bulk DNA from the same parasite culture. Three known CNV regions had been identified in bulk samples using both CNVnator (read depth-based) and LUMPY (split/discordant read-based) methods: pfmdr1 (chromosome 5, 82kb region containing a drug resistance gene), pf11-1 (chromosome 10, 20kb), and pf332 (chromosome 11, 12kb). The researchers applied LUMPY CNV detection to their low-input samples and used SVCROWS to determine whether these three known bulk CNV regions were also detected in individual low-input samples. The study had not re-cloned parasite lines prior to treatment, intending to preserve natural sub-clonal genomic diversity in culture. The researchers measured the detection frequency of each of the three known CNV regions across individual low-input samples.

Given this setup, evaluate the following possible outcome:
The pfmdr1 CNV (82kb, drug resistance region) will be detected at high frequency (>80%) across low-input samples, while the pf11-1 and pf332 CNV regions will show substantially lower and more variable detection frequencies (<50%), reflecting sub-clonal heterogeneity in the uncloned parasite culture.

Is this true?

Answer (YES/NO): NO